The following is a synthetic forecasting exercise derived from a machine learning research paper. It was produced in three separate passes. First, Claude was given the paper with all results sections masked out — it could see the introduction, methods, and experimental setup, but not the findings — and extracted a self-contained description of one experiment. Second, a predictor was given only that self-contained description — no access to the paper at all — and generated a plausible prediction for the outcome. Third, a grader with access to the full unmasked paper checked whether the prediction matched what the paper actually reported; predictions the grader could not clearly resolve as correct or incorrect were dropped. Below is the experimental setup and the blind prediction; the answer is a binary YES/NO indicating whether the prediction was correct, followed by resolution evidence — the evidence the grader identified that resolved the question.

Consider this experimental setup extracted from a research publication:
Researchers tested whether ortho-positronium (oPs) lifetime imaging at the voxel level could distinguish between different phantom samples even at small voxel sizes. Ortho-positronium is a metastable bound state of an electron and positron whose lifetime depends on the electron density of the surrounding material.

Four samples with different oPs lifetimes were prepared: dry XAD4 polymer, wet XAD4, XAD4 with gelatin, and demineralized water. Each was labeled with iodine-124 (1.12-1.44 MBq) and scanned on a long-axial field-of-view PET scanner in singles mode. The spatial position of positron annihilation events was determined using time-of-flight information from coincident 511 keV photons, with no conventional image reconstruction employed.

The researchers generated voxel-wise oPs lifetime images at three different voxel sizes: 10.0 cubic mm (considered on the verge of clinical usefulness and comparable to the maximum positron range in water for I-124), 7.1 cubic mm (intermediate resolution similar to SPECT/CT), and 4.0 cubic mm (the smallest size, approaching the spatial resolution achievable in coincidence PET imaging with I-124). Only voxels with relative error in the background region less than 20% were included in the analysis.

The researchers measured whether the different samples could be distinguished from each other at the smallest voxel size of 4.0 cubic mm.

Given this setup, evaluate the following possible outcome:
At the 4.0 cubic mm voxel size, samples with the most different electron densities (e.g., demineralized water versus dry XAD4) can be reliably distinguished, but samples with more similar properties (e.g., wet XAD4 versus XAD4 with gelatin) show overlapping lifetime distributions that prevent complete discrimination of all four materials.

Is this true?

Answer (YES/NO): NO